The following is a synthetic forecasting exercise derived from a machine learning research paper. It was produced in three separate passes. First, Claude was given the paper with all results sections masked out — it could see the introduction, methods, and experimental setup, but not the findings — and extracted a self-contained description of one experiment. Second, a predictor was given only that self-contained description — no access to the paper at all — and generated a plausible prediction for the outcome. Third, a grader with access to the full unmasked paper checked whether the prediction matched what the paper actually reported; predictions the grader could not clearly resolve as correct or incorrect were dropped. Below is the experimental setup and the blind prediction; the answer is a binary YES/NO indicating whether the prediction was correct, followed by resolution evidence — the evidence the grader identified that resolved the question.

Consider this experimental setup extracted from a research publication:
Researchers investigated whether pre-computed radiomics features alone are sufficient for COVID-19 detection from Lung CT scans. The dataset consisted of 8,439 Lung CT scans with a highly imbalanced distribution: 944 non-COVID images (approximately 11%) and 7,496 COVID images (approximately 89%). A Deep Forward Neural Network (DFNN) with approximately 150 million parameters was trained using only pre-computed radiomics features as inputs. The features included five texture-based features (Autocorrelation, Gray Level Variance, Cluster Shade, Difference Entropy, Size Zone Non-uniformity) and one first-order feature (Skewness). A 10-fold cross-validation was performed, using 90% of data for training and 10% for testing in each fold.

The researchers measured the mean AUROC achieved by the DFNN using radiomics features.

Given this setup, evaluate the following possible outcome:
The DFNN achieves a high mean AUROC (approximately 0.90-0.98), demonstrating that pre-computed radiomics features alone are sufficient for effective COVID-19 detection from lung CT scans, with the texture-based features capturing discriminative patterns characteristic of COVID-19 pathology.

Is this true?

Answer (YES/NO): NO